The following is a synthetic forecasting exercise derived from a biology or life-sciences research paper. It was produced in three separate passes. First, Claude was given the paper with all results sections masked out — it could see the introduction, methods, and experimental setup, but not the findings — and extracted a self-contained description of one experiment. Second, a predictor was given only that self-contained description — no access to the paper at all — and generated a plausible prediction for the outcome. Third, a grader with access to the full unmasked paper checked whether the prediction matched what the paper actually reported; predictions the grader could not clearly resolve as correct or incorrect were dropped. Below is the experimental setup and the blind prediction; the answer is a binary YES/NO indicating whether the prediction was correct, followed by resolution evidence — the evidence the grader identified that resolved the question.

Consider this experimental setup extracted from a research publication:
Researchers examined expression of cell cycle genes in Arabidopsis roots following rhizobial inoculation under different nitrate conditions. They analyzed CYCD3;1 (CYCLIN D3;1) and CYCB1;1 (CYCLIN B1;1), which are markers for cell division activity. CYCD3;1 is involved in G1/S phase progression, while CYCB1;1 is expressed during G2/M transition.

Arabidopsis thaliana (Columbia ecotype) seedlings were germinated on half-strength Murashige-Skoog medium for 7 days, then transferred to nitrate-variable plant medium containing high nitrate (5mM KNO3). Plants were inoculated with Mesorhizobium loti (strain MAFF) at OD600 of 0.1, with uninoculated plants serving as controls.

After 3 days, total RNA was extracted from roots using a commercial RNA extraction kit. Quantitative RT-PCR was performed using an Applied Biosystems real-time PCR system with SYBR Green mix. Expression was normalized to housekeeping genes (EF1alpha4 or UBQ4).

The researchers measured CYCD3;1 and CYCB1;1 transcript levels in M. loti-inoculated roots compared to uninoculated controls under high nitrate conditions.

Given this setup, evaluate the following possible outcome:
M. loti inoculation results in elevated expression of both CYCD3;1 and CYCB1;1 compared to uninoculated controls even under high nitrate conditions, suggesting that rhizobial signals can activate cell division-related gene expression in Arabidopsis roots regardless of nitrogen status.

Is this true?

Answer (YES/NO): NO